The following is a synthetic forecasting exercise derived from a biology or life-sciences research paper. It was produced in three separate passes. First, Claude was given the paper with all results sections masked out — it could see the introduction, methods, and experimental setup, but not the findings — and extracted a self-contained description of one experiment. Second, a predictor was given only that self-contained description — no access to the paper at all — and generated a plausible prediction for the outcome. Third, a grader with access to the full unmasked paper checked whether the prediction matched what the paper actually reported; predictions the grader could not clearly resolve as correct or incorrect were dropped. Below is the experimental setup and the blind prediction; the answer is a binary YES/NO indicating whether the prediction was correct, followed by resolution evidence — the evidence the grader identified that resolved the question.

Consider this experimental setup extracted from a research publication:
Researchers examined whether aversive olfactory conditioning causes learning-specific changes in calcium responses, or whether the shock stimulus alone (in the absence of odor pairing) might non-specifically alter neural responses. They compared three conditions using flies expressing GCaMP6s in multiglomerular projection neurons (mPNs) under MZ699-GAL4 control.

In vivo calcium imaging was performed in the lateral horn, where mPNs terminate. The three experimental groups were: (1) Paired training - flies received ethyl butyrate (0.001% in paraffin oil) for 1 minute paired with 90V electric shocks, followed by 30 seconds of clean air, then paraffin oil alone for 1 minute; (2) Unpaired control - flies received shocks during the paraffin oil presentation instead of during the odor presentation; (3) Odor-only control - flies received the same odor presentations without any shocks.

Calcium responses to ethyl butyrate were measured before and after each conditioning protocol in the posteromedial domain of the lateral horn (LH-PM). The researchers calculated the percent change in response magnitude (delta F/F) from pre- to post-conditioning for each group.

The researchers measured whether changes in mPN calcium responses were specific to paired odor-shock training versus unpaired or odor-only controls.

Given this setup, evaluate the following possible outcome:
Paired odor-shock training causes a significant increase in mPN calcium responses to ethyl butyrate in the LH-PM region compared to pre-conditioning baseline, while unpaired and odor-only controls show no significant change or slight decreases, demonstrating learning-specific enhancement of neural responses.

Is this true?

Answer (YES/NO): NO